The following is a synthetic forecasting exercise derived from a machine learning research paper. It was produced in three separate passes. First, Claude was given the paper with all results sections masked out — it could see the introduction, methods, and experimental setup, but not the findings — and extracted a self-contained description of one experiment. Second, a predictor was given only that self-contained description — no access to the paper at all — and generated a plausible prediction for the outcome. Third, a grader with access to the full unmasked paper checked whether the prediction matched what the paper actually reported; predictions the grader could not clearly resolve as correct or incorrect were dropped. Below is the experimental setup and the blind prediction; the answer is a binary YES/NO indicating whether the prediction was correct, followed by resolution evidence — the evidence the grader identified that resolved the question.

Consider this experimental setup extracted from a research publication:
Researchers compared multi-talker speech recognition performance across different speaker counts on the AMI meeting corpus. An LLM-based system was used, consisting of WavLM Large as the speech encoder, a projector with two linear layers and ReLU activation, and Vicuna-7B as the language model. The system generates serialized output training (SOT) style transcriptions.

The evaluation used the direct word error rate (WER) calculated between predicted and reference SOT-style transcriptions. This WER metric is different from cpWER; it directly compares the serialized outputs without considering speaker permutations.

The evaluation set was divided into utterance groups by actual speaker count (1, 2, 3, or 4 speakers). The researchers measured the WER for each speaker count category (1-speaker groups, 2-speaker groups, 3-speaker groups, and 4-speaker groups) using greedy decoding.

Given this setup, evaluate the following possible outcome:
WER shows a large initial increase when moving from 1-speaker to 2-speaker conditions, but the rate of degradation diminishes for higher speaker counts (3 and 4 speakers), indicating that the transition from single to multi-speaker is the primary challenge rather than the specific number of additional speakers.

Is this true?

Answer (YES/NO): NO